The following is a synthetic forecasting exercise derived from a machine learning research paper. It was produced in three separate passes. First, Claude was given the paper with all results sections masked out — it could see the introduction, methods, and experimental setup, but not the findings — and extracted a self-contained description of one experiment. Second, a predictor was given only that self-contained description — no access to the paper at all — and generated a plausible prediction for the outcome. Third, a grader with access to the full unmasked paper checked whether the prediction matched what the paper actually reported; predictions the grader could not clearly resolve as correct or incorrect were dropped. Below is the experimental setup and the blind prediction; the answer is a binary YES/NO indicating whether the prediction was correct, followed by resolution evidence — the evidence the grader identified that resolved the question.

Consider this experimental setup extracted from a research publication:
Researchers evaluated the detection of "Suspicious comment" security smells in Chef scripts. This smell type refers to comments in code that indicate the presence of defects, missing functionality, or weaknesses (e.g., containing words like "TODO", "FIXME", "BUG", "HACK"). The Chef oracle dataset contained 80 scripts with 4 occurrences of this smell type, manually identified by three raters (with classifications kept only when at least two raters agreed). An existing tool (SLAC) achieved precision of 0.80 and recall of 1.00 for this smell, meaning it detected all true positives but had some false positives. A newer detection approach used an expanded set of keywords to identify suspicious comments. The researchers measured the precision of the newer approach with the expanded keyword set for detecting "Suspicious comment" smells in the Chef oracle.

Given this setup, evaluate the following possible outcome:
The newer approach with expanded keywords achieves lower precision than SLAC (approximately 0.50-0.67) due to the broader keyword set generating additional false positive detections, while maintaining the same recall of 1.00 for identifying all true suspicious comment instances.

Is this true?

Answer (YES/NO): NO